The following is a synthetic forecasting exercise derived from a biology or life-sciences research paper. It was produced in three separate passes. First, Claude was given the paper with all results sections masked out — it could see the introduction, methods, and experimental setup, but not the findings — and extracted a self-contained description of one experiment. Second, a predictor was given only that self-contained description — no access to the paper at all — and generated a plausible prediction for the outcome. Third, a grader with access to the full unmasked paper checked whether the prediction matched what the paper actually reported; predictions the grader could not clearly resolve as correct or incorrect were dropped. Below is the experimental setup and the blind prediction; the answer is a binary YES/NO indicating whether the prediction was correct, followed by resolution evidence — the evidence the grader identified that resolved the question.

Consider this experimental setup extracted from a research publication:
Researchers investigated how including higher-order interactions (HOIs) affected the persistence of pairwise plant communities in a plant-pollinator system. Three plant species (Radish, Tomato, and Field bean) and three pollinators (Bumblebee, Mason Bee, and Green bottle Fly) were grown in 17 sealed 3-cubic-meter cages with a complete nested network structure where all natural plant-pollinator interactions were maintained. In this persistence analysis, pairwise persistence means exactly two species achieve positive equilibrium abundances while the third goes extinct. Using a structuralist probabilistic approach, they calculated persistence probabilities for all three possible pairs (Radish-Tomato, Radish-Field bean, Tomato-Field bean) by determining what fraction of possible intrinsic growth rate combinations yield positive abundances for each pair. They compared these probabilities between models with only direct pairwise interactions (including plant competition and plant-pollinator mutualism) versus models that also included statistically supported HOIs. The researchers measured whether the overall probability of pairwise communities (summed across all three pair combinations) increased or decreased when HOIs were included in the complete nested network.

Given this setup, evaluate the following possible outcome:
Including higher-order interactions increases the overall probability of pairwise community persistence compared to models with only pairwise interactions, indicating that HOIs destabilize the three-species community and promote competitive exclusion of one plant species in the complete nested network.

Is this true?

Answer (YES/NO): NO